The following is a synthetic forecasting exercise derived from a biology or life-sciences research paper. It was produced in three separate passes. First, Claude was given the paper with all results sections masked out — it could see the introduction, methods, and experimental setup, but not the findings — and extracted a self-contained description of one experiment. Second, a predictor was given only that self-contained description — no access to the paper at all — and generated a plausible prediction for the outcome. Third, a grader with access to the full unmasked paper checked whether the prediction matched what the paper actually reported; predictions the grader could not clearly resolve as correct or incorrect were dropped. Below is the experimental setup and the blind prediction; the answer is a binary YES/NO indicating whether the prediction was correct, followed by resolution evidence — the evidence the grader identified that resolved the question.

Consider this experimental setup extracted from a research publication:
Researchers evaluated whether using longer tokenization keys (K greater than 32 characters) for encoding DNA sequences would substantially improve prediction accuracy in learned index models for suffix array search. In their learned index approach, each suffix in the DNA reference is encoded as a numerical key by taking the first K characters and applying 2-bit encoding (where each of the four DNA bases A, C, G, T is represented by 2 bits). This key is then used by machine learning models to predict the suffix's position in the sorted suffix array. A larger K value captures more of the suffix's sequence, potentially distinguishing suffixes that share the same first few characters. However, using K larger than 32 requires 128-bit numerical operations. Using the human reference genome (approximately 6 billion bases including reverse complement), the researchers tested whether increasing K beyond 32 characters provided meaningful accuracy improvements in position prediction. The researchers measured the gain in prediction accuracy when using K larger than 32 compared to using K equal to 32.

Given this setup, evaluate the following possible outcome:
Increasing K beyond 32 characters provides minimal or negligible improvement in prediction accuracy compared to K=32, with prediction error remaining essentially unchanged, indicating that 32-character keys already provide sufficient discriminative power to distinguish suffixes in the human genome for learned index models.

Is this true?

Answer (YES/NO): YES